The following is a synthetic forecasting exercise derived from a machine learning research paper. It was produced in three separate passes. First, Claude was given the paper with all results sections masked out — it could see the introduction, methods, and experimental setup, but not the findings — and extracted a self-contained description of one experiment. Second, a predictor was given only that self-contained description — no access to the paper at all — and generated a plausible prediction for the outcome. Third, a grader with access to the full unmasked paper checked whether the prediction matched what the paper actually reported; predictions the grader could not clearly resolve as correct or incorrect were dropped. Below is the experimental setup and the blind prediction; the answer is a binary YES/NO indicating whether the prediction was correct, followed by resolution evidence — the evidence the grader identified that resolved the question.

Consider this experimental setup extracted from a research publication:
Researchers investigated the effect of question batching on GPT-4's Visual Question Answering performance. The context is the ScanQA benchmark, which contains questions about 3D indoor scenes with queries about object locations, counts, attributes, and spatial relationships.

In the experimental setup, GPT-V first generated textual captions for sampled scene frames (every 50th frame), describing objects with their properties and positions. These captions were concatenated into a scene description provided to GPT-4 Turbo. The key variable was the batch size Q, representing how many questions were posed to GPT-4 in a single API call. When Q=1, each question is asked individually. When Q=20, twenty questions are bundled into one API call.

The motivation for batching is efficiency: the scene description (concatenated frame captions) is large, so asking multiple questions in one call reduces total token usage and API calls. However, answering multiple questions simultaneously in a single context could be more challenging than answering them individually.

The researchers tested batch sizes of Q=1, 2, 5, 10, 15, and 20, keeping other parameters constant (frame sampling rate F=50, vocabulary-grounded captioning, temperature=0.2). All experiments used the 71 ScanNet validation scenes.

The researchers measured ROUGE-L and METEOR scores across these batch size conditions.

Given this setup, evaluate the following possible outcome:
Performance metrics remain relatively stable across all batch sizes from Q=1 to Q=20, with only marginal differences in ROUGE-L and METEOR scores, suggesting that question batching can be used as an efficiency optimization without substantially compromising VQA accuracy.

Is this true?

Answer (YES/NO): NO